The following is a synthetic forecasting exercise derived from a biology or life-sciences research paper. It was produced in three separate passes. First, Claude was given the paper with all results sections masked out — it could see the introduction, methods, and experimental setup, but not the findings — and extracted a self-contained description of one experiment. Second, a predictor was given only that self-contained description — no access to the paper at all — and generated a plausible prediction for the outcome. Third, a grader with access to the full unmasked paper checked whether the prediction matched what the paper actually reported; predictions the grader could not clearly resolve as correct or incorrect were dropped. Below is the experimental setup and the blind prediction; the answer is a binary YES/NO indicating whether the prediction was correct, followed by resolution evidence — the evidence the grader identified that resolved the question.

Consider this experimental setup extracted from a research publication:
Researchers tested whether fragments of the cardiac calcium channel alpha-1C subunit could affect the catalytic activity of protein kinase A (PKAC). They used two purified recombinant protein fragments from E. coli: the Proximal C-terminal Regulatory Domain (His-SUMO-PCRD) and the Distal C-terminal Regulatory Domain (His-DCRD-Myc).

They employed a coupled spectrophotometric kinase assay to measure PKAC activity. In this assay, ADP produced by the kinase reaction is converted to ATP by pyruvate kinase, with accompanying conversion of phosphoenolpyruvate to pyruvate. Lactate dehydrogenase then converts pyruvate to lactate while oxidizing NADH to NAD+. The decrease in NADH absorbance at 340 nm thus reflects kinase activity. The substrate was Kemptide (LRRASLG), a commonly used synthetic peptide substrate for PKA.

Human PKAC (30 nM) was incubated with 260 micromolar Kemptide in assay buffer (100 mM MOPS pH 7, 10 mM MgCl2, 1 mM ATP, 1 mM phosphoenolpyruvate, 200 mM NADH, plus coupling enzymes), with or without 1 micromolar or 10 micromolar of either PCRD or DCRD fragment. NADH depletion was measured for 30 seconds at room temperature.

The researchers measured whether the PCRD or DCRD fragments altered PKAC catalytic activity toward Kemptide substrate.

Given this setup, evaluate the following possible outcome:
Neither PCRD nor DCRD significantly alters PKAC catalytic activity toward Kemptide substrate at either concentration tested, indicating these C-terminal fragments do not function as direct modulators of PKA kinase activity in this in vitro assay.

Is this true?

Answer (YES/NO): YES